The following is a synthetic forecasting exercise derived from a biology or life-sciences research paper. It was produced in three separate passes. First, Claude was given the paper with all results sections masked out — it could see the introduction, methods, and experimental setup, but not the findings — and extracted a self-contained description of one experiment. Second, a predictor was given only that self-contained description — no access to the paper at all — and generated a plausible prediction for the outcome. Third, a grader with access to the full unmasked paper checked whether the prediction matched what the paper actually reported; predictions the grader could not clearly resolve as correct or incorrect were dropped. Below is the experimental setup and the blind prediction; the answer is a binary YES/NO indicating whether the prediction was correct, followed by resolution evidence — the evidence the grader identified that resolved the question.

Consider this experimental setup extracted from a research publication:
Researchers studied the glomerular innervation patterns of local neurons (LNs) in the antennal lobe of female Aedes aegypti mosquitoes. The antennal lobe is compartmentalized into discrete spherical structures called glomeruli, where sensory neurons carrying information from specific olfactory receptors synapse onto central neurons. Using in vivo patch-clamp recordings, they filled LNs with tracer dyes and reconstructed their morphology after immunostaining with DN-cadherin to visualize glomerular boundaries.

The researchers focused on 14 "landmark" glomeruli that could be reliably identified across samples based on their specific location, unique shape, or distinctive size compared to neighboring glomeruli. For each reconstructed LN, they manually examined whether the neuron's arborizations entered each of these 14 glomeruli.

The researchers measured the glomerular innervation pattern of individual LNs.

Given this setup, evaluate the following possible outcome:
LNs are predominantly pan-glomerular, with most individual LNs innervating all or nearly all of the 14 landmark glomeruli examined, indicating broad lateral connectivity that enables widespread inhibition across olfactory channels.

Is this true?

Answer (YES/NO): NO